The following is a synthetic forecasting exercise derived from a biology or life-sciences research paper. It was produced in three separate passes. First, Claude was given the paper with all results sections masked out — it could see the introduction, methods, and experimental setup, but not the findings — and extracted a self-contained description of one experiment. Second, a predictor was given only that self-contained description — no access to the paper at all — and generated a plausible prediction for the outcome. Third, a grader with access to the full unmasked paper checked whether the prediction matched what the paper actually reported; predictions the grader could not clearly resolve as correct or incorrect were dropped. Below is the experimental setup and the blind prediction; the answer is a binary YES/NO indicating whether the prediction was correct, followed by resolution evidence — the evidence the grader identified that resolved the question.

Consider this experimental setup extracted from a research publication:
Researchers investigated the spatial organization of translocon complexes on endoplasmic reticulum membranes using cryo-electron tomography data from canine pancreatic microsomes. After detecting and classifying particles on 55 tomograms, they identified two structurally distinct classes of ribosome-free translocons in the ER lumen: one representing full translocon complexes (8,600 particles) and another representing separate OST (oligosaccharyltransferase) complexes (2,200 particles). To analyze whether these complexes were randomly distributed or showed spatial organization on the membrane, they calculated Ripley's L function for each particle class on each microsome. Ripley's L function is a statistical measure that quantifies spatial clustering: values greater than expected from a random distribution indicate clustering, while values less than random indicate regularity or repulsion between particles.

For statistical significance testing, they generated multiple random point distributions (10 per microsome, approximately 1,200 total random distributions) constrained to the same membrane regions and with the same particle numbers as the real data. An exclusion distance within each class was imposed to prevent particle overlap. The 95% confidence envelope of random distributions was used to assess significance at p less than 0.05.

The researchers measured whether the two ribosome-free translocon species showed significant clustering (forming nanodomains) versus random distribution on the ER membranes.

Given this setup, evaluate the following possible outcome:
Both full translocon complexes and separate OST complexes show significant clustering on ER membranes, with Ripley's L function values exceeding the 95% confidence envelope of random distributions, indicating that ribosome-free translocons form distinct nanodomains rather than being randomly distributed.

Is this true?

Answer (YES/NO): NO